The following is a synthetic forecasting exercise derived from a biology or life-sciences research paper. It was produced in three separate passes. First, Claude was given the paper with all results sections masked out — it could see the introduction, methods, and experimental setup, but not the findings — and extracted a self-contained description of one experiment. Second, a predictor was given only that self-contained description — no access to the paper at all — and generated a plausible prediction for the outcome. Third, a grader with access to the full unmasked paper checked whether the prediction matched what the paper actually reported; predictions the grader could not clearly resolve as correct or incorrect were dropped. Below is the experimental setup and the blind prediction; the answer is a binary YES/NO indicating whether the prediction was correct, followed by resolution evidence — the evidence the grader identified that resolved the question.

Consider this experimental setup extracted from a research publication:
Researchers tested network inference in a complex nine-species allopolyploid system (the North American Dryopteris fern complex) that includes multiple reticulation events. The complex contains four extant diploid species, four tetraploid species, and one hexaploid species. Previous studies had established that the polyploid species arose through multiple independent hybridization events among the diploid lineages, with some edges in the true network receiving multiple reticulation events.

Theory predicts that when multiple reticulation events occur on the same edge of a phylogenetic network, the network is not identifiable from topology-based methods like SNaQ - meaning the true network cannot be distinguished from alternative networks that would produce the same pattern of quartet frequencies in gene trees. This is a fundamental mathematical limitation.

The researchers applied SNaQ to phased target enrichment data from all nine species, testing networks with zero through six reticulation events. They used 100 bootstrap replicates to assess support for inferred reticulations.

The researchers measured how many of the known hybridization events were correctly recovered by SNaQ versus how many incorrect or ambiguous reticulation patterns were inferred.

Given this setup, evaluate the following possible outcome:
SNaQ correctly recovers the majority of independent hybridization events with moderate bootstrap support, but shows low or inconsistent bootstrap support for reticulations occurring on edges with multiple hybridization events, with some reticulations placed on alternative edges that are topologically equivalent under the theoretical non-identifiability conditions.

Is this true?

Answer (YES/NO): NO